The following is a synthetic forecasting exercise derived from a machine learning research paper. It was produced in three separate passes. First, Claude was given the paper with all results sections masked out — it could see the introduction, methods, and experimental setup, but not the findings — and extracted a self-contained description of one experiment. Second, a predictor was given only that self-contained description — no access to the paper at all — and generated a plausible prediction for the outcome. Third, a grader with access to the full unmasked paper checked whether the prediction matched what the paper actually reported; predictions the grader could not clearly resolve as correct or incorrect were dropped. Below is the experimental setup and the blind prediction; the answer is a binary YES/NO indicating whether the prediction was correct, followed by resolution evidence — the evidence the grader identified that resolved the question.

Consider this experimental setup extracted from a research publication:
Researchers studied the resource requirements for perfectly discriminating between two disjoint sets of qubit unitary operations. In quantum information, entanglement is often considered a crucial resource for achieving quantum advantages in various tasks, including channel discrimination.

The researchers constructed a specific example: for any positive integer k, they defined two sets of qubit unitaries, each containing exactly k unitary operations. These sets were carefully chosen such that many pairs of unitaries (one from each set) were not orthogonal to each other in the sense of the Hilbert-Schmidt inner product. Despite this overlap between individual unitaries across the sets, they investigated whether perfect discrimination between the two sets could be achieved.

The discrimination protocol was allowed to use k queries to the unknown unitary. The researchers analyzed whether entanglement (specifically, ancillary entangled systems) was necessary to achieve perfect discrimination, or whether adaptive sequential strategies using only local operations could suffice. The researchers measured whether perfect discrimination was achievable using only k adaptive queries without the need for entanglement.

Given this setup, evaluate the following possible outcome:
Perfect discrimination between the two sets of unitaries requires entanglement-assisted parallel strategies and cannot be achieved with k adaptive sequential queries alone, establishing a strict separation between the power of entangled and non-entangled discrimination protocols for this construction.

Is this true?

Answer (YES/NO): NO